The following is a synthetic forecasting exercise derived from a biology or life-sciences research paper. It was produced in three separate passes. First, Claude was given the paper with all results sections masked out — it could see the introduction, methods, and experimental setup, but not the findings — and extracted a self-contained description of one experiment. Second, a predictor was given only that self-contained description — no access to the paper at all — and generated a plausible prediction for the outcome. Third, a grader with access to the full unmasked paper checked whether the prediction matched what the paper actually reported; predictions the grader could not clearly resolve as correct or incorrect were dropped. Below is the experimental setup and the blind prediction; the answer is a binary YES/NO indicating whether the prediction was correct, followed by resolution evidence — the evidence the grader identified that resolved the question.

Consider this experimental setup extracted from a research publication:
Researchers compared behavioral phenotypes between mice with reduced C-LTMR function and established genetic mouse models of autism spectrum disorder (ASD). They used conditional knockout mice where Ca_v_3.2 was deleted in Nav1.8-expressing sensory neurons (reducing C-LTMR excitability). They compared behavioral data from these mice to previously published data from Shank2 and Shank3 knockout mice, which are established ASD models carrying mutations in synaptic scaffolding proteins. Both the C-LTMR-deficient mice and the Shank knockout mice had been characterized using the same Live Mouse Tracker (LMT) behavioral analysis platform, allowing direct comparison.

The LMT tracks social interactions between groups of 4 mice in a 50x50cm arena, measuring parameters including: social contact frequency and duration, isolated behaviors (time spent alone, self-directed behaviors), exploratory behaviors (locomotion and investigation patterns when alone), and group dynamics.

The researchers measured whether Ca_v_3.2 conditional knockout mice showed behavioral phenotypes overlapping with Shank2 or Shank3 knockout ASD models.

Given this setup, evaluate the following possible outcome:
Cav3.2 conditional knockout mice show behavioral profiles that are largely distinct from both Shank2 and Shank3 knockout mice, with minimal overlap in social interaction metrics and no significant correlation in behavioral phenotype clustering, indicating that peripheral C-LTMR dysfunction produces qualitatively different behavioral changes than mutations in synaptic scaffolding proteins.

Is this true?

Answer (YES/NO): NO